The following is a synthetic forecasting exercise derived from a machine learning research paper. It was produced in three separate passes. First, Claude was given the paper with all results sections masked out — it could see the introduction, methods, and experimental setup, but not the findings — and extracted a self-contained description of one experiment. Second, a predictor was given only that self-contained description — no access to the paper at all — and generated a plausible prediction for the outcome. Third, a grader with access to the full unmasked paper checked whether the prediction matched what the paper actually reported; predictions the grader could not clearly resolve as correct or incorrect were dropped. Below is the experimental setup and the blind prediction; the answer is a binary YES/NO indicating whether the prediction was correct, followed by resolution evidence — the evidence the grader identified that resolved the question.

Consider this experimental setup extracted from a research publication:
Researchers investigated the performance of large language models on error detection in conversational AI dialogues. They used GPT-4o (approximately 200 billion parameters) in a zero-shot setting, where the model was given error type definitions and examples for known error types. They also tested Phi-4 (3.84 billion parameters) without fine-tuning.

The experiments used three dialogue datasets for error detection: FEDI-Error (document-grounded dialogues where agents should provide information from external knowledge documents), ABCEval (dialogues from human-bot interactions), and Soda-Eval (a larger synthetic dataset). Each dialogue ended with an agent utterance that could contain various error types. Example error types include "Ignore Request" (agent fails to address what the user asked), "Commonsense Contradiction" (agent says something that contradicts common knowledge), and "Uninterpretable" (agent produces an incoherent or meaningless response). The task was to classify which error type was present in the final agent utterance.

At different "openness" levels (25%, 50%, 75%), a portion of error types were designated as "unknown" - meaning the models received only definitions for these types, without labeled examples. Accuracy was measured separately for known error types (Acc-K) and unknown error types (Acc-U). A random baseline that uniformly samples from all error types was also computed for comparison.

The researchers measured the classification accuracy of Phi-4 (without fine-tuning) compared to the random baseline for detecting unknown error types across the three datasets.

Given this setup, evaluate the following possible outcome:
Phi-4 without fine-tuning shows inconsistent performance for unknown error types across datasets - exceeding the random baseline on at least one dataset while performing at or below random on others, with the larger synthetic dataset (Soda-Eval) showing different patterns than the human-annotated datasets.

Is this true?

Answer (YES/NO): NO